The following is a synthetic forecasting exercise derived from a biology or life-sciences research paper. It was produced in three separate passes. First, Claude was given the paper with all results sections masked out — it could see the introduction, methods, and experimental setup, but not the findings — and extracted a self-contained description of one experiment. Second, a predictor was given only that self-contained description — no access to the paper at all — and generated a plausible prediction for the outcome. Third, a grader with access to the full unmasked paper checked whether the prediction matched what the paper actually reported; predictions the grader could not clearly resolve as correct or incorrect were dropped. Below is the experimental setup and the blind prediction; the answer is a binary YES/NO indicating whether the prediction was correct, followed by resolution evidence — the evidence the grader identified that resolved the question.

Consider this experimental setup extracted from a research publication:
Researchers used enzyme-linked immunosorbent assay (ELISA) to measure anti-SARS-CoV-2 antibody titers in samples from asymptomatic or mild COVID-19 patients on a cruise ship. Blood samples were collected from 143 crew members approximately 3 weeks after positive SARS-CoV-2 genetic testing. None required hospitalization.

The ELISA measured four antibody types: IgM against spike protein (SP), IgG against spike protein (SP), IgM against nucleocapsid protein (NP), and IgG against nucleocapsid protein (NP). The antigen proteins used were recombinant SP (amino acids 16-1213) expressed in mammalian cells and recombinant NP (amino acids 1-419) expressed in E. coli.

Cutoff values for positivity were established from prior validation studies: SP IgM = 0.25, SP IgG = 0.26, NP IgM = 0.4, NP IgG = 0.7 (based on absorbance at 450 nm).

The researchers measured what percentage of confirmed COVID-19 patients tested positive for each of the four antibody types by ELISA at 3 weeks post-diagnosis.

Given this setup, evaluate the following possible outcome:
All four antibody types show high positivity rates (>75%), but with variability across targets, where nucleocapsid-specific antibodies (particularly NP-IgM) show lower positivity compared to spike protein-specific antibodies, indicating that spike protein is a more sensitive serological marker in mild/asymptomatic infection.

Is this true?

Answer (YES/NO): NO